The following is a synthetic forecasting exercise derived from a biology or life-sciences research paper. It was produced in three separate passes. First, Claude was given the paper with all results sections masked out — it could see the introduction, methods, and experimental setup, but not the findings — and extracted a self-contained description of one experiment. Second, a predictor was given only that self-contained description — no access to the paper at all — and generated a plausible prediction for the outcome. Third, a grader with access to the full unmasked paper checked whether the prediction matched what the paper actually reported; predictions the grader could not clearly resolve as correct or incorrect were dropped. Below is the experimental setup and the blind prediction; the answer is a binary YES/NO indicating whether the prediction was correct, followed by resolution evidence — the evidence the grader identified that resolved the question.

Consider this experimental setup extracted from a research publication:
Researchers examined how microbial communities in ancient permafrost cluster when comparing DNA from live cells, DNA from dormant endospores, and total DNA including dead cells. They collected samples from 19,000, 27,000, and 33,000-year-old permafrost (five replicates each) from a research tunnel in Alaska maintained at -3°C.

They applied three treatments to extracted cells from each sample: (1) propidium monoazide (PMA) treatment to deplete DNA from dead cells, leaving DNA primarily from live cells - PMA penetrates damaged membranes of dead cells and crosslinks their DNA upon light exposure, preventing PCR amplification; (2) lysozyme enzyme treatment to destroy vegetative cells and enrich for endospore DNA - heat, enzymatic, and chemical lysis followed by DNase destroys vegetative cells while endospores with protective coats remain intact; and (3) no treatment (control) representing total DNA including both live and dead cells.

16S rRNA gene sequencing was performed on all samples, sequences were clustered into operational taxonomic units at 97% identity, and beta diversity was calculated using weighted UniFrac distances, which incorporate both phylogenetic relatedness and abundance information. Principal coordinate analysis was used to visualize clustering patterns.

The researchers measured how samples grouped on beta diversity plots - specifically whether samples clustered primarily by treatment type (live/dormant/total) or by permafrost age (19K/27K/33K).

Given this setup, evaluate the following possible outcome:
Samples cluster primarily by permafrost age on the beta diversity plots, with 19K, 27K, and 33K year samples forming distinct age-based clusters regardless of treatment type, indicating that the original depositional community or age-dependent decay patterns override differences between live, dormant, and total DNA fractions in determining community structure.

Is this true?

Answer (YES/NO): YES